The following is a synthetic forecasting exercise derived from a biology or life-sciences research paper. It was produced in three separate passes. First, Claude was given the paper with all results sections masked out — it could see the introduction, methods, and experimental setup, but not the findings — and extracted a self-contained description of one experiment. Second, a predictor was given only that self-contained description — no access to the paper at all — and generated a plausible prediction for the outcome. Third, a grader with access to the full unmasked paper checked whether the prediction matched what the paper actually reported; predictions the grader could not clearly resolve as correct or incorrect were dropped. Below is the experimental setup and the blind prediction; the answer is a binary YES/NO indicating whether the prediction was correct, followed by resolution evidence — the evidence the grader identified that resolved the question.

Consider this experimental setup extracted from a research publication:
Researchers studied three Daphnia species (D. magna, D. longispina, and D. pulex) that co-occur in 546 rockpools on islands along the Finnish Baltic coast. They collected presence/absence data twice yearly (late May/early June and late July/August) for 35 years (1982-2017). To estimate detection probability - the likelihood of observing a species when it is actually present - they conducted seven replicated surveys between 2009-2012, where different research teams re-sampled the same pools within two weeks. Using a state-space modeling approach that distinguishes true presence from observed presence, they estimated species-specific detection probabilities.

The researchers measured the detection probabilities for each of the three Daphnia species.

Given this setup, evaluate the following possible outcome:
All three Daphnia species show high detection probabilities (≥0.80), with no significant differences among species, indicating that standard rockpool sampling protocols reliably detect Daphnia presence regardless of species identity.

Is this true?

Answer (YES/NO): NO